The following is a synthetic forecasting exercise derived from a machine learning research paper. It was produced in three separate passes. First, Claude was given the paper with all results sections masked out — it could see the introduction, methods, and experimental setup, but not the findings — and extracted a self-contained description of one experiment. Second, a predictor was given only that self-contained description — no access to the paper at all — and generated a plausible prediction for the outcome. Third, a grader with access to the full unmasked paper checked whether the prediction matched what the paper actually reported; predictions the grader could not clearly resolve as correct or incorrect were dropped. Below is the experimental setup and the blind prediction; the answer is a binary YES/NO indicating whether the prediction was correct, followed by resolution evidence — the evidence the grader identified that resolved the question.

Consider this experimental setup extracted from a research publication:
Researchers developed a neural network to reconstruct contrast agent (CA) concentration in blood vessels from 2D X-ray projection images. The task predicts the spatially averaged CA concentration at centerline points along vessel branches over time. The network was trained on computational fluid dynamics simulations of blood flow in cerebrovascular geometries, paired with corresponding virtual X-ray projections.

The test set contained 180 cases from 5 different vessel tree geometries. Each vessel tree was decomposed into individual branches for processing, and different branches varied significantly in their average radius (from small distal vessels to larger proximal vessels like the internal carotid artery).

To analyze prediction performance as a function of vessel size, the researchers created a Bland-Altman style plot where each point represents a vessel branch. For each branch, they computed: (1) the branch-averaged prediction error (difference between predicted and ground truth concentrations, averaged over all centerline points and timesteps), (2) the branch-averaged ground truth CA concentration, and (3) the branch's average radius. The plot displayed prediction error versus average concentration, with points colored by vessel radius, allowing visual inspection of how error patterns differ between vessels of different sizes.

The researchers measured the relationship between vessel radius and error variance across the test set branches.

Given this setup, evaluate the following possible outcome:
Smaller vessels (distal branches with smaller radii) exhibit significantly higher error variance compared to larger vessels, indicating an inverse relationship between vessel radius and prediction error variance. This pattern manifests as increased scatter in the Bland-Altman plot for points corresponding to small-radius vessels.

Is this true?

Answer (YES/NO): YES